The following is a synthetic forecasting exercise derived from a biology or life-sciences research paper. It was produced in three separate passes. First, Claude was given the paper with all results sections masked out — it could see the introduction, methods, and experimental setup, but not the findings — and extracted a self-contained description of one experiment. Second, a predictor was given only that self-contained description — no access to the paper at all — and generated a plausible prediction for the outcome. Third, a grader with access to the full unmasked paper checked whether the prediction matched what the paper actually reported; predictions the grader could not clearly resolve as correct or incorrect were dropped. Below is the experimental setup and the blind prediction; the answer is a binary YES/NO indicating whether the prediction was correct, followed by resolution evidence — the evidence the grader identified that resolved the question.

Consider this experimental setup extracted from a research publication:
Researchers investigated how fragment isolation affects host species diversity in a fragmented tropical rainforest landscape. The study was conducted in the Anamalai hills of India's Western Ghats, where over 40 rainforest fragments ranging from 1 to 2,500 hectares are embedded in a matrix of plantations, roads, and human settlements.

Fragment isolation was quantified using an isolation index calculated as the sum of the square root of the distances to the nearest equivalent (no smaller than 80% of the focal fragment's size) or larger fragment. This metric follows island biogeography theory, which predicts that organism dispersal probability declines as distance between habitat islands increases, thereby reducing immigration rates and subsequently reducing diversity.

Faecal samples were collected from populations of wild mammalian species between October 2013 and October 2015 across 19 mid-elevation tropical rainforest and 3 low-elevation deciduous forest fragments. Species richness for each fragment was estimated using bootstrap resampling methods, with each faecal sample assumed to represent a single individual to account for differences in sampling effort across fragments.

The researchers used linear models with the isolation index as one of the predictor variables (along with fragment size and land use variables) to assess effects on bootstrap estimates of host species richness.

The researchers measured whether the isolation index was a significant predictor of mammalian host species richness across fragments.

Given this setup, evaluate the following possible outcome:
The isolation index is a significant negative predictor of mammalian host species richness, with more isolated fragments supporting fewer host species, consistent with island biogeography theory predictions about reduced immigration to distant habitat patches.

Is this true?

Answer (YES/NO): NO